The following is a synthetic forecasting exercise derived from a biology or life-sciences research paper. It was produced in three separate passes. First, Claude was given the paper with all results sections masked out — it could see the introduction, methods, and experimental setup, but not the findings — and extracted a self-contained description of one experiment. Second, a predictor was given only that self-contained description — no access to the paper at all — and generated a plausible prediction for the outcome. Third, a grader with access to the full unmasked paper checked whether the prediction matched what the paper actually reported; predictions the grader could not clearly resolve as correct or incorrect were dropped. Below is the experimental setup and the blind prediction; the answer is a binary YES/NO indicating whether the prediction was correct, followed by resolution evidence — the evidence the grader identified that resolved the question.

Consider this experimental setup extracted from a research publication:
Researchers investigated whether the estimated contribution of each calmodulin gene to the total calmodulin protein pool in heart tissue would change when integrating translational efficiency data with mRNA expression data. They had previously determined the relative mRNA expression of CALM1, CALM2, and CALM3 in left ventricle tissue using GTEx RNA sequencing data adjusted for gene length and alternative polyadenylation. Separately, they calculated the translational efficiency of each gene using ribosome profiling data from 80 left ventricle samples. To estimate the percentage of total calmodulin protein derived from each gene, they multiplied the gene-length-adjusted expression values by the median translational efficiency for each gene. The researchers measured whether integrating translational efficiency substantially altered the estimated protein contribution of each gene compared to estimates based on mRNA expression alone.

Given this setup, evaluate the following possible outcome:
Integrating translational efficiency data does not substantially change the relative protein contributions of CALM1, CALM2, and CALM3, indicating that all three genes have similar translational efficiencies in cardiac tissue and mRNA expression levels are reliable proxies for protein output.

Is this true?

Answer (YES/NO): NO